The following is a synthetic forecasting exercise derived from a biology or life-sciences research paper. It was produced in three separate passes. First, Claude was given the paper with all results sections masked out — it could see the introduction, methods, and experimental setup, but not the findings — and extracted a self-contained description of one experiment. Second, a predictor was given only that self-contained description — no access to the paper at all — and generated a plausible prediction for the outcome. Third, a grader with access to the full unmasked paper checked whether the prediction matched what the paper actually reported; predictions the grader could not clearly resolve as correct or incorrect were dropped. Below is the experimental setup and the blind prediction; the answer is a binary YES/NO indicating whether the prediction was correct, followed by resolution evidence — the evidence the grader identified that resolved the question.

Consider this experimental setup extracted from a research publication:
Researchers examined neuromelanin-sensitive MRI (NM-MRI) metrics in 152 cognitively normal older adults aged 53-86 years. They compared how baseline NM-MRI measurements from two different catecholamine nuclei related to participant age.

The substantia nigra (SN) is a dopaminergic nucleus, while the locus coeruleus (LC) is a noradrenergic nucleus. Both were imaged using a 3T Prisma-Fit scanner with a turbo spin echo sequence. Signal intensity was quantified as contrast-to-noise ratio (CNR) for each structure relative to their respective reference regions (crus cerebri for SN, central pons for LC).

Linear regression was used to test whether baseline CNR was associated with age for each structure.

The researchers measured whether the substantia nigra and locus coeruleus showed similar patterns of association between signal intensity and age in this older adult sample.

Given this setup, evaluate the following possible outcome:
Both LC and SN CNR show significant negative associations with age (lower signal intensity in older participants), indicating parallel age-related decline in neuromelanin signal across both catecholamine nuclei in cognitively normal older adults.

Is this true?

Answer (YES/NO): NO